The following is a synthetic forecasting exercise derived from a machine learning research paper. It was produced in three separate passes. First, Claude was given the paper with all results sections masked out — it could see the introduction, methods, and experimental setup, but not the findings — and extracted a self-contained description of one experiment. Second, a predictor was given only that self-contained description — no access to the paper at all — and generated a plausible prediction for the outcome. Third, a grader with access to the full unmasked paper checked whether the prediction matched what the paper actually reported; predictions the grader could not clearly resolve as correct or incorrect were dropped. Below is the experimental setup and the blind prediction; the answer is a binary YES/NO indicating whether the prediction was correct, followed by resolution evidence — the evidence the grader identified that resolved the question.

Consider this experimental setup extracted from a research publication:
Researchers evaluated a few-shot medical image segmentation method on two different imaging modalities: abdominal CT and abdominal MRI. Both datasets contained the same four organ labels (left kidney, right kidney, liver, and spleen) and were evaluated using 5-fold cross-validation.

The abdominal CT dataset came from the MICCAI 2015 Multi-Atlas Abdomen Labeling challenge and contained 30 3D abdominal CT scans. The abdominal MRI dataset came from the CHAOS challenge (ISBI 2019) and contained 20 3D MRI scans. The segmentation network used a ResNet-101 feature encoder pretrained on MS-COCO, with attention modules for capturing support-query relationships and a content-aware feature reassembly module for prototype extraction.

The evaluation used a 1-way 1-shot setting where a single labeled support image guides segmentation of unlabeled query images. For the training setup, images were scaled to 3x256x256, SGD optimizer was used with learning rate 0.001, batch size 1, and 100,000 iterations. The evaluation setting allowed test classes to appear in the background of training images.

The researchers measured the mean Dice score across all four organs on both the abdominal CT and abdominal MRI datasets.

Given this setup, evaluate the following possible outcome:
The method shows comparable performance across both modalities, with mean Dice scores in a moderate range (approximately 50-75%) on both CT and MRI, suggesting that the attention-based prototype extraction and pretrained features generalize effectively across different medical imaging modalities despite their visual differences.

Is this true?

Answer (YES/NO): NO